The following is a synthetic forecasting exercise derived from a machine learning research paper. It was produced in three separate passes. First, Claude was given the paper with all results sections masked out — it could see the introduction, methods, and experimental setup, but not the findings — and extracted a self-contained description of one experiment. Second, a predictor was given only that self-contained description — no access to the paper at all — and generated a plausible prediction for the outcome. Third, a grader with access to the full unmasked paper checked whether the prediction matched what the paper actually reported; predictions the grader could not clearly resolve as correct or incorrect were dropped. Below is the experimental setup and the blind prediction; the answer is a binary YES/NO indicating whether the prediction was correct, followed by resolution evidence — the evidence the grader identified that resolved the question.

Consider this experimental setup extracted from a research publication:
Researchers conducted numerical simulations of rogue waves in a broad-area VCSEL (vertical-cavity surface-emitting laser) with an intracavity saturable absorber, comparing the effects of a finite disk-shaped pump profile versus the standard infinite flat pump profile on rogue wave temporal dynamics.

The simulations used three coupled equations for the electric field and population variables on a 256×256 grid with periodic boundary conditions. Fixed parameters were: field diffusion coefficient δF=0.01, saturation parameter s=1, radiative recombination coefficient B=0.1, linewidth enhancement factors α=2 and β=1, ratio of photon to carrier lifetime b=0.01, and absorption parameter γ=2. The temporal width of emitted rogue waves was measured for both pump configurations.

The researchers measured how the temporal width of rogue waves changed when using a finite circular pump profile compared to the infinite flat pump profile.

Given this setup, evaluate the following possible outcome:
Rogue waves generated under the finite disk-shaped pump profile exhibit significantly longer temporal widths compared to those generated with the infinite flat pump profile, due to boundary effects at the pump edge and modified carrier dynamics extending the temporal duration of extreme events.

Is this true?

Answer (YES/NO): NO